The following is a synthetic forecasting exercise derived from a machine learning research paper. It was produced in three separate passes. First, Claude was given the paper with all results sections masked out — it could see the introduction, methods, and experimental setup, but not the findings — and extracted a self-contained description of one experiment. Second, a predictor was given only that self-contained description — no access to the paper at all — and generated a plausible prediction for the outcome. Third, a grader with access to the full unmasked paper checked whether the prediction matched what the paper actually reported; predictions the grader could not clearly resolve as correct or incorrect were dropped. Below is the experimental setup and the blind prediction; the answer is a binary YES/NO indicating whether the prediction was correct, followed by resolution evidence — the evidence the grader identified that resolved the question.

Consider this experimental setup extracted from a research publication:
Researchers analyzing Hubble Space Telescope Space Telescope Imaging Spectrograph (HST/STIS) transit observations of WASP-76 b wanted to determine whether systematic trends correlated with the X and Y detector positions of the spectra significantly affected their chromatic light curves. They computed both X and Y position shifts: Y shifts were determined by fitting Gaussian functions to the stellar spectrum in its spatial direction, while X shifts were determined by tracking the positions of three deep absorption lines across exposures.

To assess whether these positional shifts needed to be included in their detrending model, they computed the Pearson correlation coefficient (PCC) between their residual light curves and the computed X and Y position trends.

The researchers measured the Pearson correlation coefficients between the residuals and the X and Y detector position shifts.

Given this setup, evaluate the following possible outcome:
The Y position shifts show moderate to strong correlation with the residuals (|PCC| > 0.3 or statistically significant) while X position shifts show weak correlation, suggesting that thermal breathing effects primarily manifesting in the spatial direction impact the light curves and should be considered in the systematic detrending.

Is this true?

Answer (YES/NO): NO